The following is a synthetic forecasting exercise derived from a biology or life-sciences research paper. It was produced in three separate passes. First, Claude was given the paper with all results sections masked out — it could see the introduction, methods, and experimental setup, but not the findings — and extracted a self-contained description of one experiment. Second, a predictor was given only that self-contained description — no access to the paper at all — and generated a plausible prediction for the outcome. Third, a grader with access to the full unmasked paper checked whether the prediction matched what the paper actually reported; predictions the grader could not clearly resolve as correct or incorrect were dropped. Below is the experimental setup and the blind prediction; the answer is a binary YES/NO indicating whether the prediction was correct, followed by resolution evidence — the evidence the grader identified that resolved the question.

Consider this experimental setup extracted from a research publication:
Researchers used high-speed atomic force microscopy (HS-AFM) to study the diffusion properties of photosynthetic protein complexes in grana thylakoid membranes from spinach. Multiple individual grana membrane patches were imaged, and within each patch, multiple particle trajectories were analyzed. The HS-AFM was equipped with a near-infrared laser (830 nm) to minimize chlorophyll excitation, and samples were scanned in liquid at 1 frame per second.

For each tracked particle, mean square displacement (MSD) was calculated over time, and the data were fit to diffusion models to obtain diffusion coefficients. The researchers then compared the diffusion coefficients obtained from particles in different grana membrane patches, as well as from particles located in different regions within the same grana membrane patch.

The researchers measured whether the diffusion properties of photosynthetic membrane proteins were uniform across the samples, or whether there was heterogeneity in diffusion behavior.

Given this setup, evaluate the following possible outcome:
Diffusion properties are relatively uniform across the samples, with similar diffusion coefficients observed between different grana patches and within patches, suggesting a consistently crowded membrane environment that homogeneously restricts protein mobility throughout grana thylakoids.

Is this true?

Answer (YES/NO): NO